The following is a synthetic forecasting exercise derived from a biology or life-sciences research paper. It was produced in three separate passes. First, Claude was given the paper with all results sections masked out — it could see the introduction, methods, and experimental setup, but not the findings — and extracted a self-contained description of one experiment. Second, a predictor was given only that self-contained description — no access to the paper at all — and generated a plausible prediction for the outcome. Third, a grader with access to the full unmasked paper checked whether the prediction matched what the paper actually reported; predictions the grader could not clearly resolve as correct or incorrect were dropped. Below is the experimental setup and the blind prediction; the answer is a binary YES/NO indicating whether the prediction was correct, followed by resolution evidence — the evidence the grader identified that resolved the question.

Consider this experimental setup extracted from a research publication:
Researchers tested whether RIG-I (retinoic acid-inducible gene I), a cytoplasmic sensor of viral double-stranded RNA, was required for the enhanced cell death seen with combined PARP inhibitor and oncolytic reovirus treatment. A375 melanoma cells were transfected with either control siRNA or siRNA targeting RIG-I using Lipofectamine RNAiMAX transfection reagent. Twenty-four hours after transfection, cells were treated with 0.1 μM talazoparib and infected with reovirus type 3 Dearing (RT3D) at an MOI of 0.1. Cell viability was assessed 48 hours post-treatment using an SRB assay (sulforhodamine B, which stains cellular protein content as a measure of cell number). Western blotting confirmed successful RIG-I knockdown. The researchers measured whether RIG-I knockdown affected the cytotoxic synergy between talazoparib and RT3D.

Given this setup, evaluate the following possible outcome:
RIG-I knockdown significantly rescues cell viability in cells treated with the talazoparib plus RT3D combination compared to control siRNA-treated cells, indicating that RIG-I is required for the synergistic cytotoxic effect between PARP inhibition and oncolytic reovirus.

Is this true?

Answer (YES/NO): NO